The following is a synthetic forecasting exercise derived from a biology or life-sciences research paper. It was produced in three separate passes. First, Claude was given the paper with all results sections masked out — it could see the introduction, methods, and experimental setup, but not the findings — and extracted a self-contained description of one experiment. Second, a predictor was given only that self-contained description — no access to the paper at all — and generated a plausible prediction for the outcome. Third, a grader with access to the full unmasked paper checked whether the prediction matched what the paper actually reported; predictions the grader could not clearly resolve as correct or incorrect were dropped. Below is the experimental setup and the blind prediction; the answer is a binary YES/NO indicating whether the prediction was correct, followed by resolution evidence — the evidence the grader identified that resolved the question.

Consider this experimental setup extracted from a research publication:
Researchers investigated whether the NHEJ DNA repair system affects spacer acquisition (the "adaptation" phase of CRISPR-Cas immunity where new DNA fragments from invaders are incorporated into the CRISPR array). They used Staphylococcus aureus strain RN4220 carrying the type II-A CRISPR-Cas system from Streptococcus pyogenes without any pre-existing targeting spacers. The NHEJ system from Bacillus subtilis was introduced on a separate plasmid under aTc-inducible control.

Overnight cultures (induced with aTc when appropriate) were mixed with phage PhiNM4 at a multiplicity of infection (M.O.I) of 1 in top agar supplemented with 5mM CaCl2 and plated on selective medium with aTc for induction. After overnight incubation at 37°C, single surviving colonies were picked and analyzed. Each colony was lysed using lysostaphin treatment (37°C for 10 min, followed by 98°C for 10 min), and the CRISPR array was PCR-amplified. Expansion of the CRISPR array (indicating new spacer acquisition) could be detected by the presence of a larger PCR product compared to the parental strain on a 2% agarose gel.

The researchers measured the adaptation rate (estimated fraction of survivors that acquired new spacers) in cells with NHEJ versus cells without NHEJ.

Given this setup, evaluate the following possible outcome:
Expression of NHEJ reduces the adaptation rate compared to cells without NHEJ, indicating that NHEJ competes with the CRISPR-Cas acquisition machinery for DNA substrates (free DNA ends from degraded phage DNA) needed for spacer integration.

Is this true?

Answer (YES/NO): NO